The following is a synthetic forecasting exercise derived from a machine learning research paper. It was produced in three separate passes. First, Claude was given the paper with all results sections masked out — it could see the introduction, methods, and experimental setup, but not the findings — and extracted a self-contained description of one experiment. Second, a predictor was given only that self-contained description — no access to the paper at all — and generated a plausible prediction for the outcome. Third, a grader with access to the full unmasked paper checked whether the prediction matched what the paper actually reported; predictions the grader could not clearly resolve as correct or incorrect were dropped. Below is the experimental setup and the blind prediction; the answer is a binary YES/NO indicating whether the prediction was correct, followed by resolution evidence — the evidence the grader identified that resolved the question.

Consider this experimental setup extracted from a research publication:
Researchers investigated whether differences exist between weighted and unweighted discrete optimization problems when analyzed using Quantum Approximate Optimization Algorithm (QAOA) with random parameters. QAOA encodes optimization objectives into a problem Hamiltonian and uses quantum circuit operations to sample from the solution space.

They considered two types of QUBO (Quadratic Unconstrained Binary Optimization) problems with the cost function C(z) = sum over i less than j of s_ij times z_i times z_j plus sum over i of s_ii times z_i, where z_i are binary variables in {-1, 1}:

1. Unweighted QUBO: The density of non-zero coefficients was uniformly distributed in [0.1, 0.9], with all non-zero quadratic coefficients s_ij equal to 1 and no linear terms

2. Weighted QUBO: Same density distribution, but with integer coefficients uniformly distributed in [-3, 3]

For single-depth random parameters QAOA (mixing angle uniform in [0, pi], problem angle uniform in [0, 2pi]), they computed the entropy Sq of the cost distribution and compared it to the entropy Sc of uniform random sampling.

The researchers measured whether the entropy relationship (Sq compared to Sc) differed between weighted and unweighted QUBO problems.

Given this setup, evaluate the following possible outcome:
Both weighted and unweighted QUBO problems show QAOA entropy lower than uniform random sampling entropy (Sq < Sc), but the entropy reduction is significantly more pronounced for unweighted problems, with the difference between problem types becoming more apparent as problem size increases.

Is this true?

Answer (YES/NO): NO